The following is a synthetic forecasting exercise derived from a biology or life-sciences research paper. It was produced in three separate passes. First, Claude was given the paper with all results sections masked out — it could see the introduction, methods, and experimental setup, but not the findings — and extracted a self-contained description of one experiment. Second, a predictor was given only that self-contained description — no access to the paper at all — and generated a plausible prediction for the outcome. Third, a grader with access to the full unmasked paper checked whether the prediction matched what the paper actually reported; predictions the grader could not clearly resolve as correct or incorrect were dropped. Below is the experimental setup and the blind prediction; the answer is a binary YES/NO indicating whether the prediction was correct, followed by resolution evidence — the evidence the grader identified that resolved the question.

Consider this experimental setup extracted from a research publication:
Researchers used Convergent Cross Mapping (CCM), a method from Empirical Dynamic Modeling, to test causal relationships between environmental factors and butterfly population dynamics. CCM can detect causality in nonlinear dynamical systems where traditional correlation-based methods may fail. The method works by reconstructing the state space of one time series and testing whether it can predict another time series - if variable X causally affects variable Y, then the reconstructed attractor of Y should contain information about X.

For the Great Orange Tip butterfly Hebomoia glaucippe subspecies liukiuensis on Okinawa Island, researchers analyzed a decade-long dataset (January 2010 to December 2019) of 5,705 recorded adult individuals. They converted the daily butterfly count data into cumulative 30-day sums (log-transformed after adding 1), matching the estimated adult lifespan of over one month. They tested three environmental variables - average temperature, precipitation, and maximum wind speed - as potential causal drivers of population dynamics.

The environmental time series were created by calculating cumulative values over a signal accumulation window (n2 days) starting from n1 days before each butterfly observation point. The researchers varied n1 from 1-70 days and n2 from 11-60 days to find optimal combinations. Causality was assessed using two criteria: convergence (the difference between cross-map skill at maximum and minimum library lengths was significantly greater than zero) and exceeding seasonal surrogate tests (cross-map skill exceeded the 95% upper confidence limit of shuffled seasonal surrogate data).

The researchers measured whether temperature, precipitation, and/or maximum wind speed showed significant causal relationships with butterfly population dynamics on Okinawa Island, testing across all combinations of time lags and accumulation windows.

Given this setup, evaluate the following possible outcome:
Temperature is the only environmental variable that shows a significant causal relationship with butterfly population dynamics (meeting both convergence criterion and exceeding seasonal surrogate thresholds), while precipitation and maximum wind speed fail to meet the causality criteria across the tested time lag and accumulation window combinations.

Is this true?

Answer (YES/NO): YES